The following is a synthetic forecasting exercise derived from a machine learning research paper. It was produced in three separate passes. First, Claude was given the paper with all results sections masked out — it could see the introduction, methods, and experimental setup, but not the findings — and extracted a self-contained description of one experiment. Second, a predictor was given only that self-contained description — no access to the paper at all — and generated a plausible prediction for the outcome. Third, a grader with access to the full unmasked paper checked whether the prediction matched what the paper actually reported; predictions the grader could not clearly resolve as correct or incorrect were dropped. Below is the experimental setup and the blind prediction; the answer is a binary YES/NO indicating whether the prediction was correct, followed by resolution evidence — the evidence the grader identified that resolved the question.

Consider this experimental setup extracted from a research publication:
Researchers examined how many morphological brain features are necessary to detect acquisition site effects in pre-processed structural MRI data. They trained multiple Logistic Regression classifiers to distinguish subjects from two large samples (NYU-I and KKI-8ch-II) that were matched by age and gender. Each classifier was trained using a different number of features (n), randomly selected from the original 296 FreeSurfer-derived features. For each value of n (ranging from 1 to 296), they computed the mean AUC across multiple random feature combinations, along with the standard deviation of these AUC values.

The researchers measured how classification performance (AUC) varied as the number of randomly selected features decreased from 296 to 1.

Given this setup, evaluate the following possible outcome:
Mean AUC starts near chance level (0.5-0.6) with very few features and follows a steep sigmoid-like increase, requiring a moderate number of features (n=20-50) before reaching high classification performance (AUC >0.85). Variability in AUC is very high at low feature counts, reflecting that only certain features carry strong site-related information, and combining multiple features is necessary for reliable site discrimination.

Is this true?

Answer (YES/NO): NO